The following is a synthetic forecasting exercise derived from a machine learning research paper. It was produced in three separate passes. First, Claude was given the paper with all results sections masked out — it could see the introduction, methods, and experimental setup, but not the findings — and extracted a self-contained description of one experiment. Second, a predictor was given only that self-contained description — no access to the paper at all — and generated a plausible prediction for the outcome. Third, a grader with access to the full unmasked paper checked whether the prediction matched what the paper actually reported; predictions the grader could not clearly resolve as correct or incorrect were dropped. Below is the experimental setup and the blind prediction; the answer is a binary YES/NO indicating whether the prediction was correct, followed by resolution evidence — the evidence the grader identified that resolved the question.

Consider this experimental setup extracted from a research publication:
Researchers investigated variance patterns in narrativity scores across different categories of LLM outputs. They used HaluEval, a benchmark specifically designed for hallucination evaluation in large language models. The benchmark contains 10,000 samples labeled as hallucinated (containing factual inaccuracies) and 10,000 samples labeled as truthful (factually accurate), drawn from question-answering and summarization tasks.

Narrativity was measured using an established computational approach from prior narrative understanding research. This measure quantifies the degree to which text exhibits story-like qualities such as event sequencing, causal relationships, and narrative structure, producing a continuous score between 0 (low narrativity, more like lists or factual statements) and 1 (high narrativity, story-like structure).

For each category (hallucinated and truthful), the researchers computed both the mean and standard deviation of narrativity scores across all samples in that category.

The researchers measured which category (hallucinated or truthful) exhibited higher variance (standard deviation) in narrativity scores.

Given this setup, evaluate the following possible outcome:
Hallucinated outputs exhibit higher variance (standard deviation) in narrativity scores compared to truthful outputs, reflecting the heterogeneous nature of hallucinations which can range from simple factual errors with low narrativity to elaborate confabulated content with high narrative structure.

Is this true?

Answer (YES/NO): NO